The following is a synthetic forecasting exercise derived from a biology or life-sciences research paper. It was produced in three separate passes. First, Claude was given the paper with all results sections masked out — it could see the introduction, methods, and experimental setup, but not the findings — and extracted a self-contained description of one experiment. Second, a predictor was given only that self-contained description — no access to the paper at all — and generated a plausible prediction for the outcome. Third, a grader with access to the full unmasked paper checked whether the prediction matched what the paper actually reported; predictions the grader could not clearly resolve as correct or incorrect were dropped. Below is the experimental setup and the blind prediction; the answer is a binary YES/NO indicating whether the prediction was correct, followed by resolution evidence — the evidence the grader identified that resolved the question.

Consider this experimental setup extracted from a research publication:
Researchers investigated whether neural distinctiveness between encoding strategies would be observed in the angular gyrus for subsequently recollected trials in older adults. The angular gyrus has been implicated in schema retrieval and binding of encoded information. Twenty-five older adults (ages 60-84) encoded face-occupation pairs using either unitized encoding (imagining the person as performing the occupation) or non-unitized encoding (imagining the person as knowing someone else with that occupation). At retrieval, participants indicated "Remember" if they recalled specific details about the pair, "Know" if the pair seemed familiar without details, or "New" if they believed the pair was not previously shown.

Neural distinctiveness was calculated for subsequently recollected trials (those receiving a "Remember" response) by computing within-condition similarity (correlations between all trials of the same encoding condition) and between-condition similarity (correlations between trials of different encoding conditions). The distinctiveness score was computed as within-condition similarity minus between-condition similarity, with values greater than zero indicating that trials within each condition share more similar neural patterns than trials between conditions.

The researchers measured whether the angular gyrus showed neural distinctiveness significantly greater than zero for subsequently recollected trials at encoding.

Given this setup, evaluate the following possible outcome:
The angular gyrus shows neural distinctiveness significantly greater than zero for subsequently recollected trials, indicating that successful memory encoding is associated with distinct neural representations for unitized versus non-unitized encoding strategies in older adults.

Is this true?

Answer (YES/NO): YES